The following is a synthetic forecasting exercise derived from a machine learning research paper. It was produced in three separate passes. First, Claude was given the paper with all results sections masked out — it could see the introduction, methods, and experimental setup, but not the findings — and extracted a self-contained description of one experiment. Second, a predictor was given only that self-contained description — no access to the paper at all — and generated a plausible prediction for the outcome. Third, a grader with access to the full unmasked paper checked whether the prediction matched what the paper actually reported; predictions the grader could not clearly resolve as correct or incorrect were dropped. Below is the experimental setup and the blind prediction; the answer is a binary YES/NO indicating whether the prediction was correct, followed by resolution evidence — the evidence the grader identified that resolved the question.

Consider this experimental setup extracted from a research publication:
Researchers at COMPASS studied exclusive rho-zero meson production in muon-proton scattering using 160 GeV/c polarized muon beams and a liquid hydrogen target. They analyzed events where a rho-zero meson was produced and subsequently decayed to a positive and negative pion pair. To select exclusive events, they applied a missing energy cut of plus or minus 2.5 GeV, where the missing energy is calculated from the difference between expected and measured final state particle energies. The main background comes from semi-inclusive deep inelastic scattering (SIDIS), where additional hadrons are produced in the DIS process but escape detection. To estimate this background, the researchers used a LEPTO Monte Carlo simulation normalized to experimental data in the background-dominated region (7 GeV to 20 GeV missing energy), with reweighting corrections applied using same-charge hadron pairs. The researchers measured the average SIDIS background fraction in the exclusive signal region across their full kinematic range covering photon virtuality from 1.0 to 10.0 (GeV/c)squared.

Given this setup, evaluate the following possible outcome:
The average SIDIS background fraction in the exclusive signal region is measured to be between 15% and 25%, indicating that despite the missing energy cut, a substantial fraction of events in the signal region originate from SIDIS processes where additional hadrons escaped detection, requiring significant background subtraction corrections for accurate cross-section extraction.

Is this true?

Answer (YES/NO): YES